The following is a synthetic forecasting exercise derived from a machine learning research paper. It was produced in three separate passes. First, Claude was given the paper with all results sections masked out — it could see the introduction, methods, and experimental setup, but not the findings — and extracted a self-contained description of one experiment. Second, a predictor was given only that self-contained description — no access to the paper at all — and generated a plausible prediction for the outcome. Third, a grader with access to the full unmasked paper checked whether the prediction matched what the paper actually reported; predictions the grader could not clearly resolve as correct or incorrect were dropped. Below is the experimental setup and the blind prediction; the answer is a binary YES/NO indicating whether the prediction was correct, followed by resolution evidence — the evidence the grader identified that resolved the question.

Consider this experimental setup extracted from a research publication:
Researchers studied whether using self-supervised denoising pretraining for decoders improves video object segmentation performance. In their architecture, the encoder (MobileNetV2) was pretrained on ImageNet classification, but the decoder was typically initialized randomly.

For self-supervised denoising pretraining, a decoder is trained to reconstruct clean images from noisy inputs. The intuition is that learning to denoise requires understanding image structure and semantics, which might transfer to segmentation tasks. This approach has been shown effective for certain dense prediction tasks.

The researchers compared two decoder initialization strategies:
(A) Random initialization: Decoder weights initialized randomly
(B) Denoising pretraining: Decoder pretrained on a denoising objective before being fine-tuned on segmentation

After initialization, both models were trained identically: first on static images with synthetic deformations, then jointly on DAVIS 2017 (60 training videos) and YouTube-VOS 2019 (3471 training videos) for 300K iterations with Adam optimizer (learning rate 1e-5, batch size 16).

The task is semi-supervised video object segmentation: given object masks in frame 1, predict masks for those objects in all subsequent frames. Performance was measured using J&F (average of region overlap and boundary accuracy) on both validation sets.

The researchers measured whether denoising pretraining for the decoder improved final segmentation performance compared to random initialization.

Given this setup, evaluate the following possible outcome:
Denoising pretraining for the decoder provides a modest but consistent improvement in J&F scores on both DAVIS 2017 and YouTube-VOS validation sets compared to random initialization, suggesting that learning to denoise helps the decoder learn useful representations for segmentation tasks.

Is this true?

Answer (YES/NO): NO